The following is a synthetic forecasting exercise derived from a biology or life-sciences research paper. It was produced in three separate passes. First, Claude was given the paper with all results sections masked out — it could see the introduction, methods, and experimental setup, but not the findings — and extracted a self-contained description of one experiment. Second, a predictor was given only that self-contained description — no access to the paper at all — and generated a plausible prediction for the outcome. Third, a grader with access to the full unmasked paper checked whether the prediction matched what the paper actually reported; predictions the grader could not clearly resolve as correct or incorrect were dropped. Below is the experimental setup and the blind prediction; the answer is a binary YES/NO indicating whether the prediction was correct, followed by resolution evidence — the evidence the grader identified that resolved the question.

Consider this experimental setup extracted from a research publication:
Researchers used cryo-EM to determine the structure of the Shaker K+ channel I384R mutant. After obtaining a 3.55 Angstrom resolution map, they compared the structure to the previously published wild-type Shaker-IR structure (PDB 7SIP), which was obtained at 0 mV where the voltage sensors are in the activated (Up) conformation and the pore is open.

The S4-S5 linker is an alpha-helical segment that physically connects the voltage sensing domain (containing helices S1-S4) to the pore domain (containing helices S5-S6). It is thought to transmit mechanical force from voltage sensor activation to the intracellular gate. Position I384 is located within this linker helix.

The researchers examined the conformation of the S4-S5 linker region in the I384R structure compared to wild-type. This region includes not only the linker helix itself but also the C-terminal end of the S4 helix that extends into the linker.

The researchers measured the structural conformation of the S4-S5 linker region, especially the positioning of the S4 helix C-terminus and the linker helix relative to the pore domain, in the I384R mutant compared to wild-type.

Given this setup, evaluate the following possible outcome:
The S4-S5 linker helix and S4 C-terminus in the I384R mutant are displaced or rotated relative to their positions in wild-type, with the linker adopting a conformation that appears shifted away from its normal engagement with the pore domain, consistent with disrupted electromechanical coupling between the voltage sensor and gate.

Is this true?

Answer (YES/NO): NO